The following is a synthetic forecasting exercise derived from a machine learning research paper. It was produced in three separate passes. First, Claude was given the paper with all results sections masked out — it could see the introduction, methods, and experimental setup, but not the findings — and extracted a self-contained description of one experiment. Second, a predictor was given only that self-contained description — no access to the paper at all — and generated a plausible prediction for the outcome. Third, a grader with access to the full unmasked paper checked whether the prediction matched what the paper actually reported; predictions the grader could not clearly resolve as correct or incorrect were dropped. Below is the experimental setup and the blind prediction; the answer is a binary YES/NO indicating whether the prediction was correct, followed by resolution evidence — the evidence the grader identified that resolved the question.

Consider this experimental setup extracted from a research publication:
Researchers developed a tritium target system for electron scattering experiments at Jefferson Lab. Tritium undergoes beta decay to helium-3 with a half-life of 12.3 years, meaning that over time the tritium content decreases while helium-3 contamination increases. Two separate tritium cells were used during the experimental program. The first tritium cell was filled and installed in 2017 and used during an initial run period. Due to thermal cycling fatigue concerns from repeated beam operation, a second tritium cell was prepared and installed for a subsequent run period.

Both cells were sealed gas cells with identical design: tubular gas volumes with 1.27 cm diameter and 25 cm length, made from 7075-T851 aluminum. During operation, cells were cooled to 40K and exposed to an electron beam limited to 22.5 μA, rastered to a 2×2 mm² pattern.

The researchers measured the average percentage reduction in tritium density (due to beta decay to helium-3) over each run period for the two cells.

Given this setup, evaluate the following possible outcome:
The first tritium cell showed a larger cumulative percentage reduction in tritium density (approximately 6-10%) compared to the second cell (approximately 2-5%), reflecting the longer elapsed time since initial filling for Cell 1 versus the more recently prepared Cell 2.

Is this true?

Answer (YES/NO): NO